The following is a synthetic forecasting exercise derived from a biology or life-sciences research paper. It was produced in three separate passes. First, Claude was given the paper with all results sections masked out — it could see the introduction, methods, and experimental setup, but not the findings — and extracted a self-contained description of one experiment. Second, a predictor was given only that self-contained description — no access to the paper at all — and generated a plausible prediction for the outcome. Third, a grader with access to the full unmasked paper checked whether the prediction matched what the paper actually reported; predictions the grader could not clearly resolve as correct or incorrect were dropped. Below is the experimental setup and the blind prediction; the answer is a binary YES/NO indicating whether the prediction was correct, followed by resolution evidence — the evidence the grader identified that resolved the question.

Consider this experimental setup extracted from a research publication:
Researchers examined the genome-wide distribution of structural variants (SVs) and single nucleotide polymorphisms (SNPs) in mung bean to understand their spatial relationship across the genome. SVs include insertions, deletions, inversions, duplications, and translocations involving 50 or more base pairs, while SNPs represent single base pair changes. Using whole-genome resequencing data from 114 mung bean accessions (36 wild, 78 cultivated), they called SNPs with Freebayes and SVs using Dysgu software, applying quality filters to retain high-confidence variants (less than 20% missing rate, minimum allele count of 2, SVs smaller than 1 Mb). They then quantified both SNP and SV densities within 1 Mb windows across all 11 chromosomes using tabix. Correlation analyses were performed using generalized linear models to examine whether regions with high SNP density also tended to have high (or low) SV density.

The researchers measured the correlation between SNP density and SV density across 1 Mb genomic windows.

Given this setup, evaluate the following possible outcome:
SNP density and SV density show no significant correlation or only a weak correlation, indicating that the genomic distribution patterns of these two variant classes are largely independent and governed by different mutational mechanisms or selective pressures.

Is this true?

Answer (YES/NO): NO